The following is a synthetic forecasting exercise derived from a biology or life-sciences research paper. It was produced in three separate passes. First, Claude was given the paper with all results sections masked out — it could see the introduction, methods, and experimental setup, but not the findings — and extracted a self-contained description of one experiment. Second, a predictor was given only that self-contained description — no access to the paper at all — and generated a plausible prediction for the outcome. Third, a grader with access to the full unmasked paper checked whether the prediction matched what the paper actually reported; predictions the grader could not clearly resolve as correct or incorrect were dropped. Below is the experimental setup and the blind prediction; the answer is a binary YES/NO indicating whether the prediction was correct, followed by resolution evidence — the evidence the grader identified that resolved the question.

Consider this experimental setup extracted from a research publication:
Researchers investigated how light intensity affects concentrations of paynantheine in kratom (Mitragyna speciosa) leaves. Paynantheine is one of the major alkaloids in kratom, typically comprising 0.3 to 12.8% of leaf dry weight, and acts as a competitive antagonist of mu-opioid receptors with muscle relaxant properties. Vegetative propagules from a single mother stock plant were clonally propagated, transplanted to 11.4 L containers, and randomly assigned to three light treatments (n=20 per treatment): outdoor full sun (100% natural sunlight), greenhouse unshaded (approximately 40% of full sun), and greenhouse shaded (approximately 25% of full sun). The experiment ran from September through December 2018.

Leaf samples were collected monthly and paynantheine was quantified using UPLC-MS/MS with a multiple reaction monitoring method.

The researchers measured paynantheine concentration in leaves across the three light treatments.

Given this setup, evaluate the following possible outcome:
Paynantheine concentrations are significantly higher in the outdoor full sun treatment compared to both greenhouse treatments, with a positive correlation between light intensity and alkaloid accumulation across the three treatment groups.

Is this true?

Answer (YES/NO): NO